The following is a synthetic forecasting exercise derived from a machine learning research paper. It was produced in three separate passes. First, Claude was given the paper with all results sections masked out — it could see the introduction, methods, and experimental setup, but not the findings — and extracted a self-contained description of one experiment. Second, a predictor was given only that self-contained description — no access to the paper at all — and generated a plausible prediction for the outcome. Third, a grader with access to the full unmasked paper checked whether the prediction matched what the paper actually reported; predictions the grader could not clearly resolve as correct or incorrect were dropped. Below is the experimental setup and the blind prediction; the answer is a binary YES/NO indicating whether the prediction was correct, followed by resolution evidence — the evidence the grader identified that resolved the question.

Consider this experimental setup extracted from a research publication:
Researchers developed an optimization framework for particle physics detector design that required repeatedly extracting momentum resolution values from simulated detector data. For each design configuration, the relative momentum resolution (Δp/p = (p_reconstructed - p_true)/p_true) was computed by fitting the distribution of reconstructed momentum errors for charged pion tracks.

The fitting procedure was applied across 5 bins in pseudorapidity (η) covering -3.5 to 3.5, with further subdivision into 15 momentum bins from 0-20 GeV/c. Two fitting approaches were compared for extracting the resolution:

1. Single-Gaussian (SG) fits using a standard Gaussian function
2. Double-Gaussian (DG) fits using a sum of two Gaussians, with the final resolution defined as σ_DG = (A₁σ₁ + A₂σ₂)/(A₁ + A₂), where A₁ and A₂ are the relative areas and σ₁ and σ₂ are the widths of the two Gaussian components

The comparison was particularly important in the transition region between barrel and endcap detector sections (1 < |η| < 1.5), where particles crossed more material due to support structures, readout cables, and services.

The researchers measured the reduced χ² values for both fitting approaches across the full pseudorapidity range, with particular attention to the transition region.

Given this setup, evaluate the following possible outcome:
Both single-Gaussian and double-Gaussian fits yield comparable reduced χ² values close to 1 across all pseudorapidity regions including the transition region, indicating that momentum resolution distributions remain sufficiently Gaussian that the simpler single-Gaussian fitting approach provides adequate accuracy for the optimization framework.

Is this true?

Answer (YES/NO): NO